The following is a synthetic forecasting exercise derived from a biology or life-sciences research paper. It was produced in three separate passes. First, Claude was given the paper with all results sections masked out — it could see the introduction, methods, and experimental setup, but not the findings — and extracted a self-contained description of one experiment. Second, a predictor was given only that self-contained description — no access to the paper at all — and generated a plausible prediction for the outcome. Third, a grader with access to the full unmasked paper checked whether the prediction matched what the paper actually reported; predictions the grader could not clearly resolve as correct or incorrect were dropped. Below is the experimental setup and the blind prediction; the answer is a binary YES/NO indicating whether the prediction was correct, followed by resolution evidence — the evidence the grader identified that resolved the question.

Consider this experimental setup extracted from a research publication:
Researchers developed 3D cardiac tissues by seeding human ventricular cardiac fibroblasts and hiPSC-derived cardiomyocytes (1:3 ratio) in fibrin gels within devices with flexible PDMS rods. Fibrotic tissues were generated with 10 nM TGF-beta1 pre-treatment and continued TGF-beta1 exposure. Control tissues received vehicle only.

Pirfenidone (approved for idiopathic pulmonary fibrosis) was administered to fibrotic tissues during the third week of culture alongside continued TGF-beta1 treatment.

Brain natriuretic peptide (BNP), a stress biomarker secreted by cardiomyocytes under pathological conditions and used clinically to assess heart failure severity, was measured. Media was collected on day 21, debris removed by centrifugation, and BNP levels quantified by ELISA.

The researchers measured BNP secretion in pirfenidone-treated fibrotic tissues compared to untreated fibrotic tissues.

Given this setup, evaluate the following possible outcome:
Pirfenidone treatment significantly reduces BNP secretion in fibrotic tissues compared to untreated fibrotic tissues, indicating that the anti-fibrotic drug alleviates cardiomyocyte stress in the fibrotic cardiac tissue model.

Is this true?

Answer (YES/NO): YES